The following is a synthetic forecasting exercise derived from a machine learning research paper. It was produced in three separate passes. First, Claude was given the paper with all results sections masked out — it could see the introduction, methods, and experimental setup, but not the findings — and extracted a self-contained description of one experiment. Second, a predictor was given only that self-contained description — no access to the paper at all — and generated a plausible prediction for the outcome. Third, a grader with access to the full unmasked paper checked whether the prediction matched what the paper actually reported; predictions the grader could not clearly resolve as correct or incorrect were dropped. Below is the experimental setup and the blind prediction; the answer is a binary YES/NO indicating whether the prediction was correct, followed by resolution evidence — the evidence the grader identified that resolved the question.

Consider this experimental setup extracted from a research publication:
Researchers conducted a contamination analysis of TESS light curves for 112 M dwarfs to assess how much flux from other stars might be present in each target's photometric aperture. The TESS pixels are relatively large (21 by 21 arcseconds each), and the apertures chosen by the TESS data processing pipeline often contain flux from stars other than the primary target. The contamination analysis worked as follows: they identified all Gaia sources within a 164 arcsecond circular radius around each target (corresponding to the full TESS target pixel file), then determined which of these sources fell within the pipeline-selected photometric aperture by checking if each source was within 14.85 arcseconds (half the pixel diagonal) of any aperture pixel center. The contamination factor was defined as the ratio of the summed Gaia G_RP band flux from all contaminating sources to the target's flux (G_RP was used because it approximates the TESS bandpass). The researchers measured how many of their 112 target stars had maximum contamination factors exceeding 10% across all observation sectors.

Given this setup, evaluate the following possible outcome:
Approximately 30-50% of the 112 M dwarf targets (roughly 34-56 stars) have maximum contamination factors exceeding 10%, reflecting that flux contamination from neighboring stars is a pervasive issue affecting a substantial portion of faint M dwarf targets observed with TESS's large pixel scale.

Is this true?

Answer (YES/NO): NO